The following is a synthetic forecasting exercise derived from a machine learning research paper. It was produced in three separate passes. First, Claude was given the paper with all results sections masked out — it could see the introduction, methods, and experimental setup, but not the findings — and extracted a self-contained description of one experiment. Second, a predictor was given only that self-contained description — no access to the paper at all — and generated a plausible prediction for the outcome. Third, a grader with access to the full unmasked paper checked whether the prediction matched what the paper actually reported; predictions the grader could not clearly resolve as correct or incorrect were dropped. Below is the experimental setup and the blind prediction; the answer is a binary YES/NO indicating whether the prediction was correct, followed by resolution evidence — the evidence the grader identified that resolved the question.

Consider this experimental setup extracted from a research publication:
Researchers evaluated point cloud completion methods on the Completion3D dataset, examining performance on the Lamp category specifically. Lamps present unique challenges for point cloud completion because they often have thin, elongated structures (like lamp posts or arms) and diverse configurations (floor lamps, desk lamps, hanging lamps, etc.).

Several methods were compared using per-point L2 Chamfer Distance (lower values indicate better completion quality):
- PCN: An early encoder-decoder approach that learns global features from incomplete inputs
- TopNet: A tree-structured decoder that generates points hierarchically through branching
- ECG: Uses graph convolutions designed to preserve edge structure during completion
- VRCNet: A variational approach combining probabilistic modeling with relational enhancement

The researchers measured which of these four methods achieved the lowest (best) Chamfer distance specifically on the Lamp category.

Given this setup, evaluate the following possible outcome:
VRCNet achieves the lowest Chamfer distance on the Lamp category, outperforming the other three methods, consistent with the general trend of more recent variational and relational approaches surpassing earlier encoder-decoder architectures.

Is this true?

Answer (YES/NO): NO